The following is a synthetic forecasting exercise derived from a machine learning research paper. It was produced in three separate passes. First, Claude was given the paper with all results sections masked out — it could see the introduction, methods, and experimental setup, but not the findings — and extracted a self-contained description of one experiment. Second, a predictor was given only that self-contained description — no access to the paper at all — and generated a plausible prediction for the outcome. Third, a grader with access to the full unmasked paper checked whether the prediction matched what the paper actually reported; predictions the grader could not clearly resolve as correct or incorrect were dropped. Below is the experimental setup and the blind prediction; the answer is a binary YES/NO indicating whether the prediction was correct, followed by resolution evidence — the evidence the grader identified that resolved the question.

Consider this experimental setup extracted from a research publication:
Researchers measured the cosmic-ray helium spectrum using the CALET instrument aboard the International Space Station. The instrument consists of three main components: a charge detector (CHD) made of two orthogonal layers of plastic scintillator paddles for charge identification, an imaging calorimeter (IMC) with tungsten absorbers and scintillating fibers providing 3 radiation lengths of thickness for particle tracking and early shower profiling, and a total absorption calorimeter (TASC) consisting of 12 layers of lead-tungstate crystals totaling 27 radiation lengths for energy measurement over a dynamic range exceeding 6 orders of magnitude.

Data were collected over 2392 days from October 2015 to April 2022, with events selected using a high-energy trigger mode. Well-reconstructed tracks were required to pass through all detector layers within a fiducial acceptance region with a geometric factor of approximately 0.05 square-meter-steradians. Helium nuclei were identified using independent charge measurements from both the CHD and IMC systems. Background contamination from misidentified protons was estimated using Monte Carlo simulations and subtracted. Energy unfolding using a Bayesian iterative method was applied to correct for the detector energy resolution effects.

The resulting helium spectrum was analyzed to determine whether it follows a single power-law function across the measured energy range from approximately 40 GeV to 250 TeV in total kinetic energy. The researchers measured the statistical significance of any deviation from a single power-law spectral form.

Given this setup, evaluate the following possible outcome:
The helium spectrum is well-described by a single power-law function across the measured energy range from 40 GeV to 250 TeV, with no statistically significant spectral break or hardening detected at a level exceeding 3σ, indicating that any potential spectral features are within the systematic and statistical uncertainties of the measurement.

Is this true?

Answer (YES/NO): NO